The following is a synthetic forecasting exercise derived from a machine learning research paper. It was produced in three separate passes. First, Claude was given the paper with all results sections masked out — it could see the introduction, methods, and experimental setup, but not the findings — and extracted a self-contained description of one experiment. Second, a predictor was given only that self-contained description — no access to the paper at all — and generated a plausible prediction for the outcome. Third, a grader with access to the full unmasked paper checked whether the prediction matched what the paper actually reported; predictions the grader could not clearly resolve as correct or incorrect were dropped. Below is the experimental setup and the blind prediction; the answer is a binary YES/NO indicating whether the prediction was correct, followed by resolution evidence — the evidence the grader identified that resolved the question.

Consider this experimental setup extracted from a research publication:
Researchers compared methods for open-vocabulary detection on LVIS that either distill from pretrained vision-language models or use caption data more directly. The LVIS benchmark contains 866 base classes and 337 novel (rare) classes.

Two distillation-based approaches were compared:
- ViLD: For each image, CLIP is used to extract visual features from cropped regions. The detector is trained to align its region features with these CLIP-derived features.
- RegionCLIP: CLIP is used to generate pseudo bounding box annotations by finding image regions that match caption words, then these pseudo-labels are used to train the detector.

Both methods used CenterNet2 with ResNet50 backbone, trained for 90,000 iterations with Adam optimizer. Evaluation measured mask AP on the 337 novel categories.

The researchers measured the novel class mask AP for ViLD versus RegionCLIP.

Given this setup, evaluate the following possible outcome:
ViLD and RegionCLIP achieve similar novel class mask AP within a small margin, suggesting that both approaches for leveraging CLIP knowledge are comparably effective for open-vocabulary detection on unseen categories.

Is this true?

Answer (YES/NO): YES